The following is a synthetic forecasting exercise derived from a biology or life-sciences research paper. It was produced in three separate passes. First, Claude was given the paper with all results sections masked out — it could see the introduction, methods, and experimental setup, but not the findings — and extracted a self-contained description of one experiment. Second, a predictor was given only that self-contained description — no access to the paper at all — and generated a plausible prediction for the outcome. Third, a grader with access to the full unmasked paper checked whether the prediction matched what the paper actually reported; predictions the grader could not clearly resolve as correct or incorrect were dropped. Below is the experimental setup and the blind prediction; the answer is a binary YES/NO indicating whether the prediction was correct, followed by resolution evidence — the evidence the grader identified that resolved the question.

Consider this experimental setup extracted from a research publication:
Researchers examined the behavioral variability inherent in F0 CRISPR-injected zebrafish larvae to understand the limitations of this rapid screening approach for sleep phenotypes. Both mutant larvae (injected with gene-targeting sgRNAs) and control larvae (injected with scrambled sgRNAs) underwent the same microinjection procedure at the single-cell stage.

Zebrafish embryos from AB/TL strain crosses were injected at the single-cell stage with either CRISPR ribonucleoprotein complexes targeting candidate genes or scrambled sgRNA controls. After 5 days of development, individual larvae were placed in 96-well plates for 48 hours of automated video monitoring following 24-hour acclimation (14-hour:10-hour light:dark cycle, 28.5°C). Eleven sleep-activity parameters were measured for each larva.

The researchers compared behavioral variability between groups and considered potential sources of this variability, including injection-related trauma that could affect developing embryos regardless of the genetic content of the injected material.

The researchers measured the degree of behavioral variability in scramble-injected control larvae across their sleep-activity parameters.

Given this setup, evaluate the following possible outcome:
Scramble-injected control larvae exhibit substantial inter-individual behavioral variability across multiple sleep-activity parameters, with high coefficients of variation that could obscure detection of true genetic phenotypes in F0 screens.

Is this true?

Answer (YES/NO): YES